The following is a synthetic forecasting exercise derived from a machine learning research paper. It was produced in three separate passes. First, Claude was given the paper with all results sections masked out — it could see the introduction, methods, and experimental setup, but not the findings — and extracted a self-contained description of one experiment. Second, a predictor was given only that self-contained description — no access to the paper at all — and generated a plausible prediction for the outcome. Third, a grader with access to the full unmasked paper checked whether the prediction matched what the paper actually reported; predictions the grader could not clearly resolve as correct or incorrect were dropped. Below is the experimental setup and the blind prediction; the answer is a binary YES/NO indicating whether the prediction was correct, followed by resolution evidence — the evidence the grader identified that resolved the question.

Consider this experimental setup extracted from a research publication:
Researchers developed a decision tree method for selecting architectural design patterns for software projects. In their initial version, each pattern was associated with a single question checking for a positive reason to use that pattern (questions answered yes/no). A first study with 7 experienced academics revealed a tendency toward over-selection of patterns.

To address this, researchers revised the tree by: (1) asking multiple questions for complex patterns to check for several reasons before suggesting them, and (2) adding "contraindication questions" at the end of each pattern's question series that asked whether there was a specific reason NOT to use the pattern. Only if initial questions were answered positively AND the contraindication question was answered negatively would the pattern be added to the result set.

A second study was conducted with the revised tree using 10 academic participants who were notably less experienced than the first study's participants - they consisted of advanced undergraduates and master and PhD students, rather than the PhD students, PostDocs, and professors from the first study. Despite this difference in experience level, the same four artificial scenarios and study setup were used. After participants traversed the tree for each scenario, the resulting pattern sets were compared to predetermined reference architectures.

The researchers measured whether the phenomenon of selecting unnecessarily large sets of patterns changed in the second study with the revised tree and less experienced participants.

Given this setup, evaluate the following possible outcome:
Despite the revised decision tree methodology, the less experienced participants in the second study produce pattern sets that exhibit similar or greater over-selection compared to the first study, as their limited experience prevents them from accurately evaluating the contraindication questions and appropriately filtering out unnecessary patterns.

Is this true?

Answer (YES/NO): NO